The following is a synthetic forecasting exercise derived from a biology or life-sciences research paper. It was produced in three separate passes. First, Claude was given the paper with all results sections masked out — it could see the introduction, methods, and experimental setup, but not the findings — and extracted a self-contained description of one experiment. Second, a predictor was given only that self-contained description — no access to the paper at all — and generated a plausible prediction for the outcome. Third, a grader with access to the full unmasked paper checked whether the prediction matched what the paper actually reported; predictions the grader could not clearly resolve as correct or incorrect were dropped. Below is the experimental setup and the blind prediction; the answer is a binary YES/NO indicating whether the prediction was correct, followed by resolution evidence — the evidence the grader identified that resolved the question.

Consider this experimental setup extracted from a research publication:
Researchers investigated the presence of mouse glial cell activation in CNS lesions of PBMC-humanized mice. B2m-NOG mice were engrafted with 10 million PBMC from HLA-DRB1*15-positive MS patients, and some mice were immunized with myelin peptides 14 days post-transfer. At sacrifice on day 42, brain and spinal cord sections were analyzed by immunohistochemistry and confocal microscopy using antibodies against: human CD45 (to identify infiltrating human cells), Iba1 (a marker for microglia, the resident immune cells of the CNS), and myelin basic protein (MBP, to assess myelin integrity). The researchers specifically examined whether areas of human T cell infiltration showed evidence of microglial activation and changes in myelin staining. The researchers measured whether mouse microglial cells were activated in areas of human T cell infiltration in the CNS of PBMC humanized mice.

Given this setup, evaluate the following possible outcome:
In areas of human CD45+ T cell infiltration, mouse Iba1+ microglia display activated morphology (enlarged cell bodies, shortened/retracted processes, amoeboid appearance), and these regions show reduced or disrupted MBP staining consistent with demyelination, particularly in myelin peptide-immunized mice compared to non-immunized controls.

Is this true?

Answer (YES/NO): NO